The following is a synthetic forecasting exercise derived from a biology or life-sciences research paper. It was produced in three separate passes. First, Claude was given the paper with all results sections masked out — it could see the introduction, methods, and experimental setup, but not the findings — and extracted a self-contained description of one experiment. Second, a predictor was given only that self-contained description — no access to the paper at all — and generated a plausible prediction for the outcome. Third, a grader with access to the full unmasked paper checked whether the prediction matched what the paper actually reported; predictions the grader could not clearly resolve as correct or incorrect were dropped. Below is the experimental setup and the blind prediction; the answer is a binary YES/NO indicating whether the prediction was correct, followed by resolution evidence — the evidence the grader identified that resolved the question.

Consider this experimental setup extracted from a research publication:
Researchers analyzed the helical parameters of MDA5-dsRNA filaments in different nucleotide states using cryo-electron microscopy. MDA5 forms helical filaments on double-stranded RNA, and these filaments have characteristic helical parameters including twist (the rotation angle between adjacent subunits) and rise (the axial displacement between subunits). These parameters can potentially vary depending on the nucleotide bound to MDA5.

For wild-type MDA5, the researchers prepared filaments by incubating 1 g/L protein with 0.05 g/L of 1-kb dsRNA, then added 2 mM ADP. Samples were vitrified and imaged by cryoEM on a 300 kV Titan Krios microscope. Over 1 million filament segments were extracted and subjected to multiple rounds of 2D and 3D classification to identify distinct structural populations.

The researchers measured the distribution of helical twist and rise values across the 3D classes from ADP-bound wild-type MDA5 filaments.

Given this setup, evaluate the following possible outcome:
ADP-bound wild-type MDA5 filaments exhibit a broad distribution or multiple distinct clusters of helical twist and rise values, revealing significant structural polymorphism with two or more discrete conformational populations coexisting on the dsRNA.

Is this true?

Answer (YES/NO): YES